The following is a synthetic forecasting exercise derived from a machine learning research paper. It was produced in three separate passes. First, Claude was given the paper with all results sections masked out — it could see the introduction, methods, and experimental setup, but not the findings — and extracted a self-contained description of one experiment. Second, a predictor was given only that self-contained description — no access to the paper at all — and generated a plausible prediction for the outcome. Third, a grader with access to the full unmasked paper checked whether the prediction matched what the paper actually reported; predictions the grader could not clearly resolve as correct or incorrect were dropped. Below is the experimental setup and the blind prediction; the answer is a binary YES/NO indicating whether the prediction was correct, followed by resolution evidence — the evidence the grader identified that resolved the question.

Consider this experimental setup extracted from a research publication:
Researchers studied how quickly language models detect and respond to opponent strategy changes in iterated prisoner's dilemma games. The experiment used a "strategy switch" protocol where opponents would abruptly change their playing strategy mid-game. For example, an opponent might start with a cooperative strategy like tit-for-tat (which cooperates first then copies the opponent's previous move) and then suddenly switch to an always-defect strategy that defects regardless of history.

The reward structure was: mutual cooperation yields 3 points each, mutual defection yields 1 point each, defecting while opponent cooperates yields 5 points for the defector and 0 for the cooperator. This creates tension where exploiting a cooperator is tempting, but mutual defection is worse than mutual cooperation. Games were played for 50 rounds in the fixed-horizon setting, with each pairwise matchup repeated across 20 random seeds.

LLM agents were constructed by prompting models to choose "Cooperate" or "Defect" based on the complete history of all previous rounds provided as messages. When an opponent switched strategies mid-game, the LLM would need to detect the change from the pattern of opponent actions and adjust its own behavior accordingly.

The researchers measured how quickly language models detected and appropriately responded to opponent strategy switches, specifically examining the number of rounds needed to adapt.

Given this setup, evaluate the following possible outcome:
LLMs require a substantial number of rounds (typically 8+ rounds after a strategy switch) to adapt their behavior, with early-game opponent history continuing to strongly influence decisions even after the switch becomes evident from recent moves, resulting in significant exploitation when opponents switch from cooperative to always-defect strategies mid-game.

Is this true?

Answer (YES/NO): NO